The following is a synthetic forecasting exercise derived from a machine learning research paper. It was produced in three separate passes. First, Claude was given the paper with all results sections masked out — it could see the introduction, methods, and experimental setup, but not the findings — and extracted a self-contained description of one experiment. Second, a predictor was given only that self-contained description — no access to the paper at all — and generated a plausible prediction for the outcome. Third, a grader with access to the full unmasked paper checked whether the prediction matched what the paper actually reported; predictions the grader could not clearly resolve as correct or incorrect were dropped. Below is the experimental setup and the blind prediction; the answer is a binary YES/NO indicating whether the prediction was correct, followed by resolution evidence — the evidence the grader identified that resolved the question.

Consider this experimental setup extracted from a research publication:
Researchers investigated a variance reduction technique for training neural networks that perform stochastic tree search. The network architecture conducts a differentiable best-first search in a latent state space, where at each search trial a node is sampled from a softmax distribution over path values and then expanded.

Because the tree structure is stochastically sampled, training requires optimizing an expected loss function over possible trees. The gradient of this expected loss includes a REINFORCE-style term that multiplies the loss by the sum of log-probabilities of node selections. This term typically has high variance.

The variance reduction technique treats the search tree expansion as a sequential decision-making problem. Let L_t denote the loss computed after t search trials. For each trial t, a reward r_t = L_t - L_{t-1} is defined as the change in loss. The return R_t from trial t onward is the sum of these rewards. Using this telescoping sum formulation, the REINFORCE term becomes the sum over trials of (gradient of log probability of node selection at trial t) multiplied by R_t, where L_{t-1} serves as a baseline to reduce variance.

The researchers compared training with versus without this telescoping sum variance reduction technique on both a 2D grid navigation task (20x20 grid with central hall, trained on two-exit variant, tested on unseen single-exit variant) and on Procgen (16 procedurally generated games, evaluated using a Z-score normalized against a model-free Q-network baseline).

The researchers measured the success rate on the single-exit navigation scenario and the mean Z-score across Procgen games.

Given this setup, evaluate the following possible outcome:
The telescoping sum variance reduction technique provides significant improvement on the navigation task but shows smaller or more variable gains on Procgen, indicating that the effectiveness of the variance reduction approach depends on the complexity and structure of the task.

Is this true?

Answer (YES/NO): NO